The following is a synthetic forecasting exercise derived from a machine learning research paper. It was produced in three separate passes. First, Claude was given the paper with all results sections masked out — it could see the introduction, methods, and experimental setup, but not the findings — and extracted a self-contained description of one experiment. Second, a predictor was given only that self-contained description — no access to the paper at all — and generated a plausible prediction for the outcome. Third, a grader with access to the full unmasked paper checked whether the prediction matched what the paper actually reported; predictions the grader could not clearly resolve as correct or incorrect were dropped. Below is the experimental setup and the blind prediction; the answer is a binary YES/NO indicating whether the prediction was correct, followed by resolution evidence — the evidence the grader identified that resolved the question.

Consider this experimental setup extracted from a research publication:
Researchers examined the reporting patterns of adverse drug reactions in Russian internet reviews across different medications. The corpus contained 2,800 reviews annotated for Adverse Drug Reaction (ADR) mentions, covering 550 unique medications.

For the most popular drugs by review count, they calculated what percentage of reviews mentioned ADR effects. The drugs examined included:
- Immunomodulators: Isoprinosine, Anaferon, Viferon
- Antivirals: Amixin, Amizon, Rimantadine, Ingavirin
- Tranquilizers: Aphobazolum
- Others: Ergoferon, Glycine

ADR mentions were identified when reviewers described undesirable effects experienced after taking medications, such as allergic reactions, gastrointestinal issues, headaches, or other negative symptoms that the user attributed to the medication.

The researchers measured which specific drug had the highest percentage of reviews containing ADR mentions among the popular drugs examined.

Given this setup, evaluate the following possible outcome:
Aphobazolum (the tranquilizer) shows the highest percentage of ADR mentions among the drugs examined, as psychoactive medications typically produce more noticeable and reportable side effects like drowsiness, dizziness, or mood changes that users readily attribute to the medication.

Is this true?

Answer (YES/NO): NO